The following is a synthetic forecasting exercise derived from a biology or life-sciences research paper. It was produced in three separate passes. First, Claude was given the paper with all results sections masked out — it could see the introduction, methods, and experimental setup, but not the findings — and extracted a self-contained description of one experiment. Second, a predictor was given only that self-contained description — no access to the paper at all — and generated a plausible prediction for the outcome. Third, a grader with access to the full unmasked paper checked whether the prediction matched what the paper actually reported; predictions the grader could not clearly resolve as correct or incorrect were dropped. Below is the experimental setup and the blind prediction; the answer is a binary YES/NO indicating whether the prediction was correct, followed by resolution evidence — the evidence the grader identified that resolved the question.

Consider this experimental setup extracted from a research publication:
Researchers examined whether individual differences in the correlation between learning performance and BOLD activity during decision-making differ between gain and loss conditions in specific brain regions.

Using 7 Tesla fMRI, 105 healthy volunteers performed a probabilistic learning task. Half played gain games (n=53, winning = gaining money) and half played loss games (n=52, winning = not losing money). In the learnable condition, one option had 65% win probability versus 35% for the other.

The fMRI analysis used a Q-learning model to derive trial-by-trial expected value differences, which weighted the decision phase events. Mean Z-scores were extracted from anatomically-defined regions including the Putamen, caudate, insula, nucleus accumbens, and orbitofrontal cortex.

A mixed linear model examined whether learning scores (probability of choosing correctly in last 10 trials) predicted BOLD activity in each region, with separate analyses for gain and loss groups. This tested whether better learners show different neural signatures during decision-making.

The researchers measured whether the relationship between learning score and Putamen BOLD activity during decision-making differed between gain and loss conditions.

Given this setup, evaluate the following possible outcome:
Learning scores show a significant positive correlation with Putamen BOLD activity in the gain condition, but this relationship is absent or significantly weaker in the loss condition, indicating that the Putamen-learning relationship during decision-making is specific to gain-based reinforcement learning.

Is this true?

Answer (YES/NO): YES